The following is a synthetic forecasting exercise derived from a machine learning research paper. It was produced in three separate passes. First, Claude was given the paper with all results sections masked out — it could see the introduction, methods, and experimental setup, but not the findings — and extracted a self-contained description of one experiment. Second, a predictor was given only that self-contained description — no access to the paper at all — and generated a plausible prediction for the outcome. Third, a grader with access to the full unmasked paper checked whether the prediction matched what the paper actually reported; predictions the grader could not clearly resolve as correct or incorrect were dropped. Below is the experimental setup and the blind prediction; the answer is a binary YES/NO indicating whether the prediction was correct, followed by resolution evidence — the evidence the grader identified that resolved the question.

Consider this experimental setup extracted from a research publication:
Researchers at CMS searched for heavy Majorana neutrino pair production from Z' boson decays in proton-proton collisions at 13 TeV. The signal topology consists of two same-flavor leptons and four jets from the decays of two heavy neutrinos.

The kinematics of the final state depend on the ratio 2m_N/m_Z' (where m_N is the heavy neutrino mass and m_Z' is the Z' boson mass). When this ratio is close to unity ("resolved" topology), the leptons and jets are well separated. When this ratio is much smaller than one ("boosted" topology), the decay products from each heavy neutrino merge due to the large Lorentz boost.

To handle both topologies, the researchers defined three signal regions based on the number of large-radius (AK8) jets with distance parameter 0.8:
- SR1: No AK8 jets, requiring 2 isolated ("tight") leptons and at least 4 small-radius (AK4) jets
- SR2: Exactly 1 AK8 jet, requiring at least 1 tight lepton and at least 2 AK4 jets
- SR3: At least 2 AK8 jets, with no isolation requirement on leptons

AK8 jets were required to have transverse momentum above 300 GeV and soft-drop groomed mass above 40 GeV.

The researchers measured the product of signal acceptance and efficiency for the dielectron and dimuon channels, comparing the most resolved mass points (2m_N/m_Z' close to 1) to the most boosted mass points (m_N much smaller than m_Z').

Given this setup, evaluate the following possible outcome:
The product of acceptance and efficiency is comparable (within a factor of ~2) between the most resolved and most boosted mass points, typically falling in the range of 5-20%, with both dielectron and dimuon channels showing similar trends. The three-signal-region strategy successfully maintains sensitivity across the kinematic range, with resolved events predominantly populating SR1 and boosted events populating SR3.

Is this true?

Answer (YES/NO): NO